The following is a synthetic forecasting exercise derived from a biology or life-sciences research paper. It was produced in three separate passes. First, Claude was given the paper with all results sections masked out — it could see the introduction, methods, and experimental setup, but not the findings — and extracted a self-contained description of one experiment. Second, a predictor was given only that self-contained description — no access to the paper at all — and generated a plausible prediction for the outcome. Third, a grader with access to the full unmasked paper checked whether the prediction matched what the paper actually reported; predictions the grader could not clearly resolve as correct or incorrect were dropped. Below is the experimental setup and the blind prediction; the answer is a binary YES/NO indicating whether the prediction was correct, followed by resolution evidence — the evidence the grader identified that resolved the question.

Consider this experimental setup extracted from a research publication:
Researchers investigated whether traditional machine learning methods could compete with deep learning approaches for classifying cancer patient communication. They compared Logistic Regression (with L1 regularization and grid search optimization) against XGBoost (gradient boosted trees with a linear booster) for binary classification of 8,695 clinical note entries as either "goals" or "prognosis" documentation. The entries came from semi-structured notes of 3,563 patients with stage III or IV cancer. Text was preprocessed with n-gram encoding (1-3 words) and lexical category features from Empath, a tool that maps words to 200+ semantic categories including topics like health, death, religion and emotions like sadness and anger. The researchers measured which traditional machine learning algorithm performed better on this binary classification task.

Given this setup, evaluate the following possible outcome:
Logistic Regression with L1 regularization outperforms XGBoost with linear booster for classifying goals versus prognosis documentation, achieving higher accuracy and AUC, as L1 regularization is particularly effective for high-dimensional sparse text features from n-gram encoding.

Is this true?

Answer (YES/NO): NO